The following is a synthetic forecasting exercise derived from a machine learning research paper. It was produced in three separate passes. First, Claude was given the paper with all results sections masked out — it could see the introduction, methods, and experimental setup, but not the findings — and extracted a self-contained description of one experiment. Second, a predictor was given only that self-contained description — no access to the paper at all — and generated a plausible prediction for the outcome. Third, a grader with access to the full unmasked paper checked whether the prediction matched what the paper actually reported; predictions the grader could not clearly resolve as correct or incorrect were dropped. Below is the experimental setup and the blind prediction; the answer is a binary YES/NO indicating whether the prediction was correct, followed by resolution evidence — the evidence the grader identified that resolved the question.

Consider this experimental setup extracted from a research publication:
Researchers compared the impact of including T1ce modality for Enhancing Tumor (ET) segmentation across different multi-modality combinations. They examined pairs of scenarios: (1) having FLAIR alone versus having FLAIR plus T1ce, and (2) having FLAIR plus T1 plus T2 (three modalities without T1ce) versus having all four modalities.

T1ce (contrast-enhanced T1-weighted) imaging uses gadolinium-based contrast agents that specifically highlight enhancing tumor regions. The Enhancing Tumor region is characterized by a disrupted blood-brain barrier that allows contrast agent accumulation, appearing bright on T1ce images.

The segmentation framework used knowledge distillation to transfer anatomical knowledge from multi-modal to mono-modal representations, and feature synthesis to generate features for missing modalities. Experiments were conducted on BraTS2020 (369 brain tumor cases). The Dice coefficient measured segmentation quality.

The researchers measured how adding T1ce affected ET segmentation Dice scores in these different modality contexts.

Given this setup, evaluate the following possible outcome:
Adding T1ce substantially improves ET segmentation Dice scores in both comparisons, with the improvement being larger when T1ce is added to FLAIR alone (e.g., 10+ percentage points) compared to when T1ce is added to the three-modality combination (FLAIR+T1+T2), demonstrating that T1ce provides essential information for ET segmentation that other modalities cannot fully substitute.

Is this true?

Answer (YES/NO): YES